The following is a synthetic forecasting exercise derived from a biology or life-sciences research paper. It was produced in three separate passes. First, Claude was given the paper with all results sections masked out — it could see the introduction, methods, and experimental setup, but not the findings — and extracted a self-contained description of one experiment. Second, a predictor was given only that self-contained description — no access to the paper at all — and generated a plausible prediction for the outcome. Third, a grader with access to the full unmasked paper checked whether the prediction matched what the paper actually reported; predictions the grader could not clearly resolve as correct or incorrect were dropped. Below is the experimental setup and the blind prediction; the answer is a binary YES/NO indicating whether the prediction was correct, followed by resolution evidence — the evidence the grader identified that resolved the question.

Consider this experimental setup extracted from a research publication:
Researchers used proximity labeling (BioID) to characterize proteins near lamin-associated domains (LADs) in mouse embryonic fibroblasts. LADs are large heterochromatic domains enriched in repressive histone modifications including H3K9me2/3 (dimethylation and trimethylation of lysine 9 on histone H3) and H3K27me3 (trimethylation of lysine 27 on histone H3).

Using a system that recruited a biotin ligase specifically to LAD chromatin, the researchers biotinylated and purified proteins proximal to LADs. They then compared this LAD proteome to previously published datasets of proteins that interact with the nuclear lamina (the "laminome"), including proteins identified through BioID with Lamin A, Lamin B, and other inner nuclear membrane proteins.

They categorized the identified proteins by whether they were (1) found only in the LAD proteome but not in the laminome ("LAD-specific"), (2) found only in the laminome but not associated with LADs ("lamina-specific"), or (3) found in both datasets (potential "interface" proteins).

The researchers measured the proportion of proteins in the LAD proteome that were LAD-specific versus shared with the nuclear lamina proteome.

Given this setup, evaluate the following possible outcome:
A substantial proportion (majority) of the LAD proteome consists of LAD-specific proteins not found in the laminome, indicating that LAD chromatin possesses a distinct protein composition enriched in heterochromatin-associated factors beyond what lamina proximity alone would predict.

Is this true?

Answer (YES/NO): YES